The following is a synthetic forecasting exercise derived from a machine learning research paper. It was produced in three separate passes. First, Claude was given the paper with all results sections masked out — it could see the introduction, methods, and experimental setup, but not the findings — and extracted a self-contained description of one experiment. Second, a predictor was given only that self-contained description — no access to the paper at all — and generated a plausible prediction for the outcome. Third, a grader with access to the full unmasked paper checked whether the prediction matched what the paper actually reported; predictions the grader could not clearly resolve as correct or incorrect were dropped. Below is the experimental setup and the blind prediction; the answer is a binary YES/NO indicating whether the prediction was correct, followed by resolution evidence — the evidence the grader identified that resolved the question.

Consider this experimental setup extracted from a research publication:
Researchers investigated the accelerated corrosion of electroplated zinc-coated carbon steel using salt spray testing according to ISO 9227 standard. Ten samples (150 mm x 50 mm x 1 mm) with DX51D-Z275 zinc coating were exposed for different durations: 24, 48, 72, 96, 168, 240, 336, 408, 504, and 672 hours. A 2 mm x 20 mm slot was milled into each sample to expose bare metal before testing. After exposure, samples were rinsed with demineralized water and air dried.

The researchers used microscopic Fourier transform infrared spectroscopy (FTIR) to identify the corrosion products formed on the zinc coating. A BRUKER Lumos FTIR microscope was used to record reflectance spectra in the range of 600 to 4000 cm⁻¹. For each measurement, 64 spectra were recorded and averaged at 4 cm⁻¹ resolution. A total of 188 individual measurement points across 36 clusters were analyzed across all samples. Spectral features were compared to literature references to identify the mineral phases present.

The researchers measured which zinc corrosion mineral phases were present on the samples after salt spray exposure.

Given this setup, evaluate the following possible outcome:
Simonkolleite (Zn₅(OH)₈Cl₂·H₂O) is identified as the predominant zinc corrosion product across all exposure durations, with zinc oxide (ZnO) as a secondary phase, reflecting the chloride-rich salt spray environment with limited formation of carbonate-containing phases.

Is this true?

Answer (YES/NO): NO